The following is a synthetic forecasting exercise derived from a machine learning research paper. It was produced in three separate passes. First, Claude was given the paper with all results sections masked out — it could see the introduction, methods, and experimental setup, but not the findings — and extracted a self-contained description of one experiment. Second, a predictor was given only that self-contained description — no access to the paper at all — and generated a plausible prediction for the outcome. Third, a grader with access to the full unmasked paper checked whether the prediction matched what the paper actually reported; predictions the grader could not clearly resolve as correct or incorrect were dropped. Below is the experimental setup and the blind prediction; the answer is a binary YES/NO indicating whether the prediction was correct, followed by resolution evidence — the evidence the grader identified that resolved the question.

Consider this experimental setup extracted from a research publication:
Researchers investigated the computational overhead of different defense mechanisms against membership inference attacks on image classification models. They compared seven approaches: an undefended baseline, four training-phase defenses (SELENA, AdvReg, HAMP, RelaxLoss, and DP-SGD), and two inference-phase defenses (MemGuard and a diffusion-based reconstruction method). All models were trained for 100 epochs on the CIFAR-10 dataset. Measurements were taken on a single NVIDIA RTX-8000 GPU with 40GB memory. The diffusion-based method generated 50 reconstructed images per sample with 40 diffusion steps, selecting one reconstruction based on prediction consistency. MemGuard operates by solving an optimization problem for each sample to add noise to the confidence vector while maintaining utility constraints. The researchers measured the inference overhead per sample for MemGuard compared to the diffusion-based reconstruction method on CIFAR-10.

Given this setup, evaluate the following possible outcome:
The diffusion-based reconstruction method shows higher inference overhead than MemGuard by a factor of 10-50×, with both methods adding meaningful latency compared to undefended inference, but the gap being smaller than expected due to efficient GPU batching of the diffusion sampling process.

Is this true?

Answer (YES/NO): NO